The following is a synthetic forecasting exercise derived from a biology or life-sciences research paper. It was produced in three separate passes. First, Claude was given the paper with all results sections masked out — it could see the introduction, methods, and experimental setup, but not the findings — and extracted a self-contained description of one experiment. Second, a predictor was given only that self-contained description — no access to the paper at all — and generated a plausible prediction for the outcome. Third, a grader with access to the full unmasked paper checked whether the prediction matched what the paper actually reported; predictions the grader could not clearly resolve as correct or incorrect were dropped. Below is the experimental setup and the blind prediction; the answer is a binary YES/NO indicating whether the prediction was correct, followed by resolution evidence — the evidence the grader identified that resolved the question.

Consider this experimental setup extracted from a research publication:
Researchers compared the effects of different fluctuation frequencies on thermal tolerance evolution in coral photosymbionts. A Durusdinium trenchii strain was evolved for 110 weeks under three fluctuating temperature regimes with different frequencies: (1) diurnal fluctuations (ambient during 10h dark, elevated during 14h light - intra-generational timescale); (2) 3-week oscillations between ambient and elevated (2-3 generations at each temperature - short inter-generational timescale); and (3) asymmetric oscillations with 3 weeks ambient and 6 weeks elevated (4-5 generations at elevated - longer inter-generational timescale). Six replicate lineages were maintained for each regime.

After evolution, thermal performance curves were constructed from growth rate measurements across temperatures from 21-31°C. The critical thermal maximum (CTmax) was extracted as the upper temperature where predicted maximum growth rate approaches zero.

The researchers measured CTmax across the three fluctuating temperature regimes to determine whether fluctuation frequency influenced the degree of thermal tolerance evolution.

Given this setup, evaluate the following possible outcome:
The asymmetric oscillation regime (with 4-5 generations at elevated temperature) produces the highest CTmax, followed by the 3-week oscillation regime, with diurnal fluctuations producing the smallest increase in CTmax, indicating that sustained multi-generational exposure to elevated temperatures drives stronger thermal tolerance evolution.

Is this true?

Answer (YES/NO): NO